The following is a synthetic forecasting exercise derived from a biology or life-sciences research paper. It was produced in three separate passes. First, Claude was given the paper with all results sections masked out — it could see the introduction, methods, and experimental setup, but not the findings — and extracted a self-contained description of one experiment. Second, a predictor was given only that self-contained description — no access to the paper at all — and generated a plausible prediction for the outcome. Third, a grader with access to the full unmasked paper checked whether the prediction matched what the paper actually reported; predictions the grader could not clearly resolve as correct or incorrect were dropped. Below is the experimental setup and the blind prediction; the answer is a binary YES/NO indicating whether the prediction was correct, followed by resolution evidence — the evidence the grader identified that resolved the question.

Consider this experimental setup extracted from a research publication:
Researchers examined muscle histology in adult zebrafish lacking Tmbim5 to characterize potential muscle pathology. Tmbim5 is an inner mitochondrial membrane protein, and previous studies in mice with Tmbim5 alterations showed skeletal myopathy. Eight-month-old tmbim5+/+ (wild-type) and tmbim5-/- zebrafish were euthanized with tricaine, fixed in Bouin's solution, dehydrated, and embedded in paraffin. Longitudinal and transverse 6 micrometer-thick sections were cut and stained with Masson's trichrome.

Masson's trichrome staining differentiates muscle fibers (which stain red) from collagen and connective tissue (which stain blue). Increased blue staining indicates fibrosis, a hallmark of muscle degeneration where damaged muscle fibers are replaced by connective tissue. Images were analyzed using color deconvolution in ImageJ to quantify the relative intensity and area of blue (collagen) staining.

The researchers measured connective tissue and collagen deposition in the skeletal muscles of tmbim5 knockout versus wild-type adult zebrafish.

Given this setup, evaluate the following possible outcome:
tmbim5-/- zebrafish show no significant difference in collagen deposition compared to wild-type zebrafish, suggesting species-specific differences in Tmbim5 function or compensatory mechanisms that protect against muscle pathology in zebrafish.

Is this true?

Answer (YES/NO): YES